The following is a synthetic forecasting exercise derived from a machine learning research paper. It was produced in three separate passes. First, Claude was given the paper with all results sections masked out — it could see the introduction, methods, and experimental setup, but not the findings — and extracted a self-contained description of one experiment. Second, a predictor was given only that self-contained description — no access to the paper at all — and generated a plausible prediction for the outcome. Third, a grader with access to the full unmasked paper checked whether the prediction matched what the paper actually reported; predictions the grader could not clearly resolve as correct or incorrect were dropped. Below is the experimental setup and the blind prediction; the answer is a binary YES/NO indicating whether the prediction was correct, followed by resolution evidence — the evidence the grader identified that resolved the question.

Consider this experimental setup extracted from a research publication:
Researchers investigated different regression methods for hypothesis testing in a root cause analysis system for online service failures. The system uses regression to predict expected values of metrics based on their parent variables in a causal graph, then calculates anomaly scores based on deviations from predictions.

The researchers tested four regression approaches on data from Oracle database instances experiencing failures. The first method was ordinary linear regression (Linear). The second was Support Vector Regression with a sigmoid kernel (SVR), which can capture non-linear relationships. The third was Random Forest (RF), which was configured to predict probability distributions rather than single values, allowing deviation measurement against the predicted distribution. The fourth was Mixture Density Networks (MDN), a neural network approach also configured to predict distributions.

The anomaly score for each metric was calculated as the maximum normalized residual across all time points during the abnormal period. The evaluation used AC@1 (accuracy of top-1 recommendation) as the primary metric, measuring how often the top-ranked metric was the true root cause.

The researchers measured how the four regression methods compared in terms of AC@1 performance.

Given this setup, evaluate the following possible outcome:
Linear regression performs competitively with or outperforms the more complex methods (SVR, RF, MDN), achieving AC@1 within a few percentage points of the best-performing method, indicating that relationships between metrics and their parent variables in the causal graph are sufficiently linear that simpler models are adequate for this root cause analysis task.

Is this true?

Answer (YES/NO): NO